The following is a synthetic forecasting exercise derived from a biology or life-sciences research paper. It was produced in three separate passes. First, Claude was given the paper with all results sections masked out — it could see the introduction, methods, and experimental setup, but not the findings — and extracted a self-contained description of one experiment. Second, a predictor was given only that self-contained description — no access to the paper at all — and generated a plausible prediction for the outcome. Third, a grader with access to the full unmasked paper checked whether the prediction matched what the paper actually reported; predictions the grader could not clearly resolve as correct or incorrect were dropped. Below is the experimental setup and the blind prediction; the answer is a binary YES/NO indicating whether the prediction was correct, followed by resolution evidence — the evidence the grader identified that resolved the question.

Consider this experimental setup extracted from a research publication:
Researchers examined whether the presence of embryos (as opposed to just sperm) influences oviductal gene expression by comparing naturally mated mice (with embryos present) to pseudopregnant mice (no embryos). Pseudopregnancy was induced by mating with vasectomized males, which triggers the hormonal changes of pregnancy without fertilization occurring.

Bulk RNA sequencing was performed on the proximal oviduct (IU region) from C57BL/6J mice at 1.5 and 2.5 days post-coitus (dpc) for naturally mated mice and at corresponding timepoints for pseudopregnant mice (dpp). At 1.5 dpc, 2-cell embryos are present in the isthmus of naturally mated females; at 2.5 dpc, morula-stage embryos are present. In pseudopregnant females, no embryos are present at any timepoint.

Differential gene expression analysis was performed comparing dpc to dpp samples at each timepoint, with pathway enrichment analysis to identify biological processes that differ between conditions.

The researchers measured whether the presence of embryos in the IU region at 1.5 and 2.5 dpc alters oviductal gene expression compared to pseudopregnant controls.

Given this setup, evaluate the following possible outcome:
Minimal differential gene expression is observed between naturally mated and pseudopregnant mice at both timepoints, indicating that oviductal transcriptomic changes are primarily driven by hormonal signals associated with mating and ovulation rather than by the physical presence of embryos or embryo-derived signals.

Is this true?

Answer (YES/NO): NO